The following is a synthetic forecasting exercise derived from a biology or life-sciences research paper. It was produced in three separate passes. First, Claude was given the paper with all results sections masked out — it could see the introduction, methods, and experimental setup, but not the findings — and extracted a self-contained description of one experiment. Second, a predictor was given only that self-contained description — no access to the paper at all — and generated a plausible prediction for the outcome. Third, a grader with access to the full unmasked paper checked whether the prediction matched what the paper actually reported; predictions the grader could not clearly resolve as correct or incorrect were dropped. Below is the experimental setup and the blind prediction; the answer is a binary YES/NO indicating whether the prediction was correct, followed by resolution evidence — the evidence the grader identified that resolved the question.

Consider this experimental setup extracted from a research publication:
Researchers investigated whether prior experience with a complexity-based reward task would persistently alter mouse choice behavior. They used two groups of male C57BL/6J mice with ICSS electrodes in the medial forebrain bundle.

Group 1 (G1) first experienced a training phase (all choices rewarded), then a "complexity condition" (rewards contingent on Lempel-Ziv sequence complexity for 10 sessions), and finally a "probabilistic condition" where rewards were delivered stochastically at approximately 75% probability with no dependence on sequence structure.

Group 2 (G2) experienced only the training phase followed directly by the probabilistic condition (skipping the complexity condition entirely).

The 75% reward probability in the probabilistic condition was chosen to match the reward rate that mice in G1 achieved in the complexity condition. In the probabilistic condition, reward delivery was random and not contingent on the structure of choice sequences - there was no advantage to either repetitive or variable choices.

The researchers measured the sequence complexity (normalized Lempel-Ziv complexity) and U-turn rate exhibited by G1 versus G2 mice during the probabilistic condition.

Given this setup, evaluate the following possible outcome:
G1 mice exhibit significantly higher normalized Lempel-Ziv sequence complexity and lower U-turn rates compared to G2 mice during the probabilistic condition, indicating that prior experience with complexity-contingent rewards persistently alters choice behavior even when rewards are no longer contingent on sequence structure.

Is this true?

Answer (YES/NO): NO